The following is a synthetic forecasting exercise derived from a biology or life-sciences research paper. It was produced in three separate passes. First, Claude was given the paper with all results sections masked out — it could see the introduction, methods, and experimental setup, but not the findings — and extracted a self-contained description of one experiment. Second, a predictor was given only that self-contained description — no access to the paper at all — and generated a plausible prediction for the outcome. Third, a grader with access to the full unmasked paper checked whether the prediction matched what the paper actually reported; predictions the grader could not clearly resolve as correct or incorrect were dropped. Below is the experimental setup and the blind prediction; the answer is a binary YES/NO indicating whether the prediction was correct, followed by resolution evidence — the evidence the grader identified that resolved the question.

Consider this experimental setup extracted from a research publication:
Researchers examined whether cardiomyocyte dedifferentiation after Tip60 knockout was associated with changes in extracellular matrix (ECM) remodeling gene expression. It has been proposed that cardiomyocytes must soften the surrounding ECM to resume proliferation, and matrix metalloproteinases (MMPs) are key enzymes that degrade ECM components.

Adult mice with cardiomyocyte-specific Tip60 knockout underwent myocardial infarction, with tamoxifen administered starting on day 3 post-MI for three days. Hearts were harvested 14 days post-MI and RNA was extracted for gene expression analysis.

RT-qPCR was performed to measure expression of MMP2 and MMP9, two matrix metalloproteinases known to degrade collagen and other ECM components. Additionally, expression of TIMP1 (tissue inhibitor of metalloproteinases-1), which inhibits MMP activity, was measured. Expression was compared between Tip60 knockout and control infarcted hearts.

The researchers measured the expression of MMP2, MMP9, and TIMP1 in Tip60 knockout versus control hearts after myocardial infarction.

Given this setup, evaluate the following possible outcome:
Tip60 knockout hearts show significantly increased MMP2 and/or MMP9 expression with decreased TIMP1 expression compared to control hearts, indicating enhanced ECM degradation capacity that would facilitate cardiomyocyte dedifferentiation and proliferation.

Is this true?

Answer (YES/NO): NO